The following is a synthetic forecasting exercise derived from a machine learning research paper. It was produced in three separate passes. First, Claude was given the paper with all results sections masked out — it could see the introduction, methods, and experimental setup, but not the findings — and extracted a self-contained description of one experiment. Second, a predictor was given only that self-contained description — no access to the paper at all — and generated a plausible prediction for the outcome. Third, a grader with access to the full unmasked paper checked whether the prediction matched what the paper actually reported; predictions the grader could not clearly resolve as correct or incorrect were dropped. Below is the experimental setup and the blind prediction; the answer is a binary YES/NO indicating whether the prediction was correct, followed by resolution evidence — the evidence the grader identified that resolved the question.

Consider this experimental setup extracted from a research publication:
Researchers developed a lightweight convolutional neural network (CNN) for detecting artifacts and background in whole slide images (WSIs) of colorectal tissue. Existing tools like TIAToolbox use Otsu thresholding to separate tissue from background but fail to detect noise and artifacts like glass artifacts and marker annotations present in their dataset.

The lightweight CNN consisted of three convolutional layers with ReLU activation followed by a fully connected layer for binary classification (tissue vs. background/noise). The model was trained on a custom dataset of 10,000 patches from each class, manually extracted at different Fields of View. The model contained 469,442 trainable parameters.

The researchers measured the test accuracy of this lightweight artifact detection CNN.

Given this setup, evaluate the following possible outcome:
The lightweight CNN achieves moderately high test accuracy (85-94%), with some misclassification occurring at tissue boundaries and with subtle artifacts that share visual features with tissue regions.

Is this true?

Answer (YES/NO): NO